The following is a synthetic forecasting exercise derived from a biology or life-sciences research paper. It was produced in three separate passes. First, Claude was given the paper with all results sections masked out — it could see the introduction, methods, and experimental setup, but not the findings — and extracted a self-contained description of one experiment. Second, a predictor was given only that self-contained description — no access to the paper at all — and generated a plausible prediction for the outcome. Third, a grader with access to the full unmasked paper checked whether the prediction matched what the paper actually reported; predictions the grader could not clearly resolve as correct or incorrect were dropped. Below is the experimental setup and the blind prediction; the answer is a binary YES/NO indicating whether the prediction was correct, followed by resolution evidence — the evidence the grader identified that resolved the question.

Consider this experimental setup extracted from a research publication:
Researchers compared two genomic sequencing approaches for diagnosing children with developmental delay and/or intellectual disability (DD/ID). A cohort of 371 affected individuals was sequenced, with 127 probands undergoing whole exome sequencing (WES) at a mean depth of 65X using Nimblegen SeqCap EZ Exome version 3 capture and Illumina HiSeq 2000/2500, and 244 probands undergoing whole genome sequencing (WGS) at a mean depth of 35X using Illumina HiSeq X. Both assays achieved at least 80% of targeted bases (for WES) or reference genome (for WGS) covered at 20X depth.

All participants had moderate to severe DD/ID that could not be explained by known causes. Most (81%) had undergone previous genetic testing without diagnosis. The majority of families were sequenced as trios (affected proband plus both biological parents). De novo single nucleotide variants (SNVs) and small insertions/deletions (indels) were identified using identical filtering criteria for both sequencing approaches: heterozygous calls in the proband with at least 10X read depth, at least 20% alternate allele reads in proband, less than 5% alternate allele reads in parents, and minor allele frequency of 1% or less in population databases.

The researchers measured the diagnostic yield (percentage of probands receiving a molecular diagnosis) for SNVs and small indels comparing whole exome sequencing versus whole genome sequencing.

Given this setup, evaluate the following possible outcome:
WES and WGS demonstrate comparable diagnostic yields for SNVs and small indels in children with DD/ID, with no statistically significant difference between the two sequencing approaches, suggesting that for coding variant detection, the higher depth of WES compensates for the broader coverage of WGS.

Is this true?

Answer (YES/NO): YES